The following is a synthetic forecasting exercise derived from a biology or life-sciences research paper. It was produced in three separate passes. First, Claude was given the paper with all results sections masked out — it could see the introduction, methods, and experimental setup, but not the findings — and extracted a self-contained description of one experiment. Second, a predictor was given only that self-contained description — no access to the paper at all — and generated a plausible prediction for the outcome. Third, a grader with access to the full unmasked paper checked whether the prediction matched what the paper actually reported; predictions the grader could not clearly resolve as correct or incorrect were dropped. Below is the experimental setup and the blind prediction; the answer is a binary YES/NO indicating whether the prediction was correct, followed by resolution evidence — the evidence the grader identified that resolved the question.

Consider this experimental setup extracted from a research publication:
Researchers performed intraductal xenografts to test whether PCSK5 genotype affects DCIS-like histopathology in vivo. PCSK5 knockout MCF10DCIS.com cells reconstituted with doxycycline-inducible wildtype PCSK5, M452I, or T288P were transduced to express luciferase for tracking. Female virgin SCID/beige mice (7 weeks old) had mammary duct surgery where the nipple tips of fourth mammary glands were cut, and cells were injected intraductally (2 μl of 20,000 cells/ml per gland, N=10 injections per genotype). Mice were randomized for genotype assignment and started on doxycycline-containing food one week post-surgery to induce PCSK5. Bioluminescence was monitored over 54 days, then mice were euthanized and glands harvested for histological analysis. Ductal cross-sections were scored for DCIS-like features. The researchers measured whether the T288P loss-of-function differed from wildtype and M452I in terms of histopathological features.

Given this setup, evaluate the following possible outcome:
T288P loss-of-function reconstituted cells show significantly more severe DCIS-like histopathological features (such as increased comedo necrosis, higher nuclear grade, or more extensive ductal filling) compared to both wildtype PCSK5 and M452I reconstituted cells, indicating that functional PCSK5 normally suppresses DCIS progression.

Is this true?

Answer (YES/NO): NO